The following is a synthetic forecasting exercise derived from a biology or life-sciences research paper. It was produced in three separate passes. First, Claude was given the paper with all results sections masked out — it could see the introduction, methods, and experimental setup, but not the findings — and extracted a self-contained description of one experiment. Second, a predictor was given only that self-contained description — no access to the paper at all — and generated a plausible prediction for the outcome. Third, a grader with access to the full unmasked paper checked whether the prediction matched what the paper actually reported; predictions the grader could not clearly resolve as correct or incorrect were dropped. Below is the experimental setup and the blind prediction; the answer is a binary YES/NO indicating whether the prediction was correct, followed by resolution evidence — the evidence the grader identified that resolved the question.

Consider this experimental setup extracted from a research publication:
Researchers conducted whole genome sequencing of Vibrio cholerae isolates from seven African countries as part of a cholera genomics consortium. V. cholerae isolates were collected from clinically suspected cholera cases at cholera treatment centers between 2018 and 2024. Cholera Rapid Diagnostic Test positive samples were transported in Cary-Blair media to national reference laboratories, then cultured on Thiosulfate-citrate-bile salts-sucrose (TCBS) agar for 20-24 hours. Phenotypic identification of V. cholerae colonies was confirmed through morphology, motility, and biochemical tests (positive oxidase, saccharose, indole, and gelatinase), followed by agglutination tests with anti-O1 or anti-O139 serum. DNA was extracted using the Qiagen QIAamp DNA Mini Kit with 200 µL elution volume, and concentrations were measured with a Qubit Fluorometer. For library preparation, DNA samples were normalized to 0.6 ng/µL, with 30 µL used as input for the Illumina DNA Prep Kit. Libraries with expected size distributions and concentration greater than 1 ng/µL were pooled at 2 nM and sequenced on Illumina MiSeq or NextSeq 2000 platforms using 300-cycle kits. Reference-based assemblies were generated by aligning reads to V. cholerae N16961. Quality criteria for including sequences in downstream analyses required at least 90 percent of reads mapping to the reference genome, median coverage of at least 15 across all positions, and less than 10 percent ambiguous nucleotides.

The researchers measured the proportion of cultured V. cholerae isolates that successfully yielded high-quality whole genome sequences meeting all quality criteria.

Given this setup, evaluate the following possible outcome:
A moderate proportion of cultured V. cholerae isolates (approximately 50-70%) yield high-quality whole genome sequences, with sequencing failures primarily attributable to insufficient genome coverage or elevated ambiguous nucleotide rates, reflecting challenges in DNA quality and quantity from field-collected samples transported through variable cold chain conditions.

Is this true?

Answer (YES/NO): YES